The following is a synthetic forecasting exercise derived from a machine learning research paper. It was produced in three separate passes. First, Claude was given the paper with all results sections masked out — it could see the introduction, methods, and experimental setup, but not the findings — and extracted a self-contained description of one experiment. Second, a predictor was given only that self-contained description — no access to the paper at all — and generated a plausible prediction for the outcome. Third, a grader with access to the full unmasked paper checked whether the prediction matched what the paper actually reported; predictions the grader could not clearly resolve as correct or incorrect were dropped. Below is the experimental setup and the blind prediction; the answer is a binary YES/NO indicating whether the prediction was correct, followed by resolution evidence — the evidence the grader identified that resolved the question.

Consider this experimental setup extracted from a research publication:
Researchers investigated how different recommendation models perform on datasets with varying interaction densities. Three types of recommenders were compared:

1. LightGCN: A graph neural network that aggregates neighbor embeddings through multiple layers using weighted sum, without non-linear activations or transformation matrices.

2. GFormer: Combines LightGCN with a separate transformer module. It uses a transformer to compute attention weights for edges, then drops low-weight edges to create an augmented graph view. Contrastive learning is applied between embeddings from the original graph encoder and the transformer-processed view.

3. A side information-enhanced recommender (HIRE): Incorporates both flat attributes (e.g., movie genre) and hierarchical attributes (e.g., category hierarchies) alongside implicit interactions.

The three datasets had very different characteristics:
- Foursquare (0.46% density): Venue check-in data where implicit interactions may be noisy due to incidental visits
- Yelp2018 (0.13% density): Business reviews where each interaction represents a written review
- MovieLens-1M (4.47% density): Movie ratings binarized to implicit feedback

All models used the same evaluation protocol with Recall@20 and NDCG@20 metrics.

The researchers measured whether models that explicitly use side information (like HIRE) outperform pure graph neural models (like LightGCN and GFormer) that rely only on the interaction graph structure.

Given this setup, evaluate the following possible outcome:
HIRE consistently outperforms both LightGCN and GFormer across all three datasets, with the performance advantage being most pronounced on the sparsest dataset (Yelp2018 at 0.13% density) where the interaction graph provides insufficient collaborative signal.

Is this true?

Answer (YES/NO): NO